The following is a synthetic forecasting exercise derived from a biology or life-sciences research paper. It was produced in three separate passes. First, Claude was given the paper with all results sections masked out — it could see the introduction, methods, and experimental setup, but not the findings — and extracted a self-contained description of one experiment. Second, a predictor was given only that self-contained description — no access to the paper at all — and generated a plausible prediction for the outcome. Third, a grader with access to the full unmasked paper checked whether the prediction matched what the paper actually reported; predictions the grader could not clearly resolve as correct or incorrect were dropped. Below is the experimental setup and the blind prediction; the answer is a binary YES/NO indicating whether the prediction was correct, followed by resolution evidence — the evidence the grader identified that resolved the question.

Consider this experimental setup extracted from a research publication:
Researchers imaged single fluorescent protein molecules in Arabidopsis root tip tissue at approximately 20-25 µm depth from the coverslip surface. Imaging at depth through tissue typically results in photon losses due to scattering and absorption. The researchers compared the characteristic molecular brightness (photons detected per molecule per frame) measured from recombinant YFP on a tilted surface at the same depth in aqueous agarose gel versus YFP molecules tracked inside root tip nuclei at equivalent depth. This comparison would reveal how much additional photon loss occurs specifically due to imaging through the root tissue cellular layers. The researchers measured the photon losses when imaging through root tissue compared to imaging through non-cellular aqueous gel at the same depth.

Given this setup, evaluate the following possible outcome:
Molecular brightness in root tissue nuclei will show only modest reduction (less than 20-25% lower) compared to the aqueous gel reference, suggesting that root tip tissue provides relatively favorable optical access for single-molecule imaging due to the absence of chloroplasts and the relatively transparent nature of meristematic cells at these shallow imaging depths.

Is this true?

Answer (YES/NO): YES